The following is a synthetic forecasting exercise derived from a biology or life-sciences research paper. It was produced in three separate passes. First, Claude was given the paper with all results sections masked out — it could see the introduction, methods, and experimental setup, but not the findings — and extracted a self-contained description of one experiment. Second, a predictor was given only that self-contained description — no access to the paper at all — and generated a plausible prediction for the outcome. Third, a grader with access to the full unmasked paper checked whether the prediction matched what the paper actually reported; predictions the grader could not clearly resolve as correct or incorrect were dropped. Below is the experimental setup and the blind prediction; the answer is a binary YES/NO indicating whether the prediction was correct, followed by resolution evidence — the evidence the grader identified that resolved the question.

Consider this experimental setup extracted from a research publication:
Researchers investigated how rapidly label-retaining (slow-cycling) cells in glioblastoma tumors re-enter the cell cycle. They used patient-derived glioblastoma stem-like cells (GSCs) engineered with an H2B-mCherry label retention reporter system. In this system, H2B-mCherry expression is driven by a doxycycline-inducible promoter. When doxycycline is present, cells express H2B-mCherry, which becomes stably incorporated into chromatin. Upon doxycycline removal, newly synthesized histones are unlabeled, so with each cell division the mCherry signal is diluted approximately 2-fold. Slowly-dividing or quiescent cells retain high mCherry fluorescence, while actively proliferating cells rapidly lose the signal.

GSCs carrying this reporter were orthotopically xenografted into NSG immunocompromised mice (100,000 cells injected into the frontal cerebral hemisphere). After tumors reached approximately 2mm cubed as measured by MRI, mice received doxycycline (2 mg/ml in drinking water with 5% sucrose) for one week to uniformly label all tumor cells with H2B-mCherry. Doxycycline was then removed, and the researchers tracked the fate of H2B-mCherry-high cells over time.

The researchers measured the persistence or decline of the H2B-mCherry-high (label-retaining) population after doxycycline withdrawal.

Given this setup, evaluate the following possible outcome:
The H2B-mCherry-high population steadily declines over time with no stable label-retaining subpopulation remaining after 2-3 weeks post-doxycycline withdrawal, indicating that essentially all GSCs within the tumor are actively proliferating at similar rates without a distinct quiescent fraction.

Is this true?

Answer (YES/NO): NO